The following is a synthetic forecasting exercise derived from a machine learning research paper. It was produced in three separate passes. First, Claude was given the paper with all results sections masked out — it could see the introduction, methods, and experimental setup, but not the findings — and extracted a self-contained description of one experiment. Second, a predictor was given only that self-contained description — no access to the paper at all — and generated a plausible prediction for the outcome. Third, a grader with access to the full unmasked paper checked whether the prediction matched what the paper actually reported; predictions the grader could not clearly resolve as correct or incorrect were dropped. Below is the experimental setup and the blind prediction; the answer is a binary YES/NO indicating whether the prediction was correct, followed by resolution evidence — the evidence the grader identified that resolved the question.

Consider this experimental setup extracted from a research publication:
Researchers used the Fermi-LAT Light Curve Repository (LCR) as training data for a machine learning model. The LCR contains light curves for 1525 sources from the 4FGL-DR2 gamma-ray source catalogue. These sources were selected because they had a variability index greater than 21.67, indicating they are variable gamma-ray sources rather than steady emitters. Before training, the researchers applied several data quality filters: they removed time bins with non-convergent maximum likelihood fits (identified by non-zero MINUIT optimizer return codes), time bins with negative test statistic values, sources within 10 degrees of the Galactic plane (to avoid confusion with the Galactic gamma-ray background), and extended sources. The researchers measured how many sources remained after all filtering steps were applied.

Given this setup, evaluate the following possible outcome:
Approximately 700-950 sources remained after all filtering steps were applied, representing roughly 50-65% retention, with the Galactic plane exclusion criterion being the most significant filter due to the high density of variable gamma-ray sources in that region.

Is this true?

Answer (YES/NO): NO